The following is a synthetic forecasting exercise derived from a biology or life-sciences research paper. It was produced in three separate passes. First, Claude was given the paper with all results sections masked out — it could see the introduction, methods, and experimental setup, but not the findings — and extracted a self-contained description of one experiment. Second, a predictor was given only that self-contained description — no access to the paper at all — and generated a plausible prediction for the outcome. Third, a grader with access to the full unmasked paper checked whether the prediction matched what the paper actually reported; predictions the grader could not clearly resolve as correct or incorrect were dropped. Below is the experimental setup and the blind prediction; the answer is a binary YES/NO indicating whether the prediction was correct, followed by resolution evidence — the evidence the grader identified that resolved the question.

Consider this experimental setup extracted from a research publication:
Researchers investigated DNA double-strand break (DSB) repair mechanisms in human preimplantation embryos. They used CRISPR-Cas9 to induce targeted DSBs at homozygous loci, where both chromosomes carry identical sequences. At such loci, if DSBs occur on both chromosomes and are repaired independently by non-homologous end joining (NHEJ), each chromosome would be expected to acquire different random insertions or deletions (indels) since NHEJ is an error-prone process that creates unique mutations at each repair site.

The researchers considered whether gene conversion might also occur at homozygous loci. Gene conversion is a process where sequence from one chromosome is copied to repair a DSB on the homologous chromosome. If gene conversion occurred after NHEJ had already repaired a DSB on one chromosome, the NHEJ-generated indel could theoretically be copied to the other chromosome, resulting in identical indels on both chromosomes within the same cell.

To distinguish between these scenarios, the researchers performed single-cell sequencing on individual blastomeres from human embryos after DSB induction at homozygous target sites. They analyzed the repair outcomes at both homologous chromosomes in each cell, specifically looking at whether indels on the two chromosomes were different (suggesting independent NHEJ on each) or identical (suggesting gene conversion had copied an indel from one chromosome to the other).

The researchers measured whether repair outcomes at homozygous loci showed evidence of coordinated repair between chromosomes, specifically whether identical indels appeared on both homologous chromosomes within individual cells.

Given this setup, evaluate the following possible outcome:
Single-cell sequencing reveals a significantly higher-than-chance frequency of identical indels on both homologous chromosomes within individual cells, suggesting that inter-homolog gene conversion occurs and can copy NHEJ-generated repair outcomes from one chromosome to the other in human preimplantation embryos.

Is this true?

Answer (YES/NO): YES